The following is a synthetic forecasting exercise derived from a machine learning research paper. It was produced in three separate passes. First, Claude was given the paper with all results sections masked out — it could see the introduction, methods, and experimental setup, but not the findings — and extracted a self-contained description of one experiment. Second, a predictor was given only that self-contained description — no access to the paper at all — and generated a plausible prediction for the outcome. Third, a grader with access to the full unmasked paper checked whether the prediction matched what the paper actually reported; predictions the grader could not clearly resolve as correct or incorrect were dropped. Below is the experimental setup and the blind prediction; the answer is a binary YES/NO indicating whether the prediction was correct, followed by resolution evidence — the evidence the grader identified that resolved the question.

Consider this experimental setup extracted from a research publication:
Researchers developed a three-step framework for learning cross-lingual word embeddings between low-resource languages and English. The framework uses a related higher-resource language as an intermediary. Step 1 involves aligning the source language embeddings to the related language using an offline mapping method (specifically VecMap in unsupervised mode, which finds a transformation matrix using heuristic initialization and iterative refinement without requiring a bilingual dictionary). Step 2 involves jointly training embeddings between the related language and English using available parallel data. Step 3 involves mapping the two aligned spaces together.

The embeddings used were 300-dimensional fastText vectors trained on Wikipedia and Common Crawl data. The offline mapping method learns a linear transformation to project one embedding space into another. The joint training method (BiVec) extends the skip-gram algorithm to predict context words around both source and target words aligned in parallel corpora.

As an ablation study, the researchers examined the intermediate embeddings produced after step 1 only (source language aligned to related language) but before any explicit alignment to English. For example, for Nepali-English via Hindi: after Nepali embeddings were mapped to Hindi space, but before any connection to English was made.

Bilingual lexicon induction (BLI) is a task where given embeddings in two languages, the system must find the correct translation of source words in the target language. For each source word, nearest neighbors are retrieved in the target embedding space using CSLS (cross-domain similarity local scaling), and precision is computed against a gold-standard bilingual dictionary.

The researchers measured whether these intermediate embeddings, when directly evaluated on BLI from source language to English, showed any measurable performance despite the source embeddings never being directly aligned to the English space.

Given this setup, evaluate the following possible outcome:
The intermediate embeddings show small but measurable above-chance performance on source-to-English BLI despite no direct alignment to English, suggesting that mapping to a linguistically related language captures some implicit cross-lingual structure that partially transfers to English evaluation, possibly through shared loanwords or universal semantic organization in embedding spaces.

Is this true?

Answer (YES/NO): YES